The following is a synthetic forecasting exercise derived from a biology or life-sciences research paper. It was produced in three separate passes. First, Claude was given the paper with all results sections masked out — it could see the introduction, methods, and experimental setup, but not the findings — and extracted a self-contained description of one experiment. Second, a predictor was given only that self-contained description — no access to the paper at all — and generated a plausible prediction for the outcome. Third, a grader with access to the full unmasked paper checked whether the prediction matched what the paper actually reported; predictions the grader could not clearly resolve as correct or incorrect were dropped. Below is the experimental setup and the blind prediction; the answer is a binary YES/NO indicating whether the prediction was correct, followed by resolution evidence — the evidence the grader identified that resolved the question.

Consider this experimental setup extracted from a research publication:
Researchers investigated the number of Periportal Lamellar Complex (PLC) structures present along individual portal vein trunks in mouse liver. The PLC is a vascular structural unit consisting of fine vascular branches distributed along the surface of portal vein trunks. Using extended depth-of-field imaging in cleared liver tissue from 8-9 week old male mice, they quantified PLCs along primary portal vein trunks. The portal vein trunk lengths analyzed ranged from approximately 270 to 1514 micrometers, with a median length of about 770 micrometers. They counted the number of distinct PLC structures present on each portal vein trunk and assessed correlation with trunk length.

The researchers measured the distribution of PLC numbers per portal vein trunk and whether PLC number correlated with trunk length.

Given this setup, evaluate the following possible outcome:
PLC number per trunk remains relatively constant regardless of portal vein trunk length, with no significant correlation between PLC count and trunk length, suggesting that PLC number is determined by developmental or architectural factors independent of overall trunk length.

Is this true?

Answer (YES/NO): YES